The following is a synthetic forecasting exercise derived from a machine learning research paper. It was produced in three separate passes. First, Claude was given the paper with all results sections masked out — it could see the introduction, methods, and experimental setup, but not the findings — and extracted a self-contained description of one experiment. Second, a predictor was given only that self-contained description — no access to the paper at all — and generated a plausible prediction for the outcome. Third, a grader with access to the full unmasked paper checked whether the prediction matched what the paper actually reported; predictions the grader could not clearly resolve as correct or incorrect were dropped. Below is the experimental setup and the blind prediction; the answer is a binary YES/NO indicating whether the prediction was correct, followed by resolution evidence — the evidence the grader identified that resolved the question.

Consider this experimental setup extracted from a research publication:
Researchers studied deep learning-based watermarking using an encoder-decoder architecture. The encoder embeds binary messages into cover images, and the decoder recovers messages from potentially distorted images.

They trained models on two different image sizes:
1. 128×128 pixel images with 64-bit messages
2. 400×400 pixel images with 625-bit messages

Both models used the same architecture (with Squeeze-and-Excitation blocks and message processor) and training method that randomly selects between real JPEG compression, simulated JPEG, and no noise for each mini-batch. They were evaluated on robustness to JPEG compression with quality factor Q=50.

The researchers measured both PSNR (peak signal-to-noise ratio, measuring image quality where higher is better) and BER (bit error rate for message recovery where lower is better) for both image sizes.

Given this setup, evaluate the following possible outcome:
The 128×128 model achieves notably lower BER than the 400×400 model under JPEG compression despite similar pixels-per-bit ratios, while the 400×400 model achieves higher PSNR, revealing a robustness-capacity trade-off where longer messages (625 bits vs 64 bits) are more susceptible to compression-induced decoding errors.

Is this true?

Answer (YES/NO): NO